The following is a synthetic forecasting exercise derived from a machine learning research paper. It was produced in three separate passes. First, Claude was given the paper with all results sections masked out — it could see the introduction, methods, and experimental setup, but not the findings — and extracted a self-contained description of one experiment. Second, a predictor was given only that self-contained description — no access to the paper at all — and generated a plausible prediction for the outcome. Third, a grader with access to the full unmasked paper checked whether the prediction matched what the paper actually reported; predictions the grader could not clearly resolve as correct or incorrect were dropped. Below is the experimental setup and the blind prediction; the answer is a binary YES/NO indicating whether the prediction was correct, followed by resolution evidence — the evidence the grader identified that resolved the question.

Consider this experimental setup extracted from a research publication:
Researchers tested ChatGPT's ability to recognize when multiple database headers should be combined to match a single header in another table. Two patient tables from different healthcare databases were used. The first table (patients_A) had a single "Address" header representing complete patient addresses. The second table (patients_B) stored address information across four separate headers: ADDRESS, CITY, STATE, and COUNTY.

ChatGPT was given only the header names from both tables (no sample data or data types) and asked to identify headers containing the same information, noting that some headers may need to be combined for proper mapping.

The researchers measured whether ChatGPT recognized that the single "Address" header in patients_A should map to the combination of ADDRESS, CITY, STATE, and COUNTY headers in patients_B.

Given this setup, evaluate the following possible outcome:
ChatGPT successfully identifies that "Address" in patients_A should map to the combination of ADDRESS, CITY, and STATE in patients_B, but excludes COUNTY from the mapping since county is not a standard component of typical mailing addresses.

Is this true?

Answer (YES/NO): NO